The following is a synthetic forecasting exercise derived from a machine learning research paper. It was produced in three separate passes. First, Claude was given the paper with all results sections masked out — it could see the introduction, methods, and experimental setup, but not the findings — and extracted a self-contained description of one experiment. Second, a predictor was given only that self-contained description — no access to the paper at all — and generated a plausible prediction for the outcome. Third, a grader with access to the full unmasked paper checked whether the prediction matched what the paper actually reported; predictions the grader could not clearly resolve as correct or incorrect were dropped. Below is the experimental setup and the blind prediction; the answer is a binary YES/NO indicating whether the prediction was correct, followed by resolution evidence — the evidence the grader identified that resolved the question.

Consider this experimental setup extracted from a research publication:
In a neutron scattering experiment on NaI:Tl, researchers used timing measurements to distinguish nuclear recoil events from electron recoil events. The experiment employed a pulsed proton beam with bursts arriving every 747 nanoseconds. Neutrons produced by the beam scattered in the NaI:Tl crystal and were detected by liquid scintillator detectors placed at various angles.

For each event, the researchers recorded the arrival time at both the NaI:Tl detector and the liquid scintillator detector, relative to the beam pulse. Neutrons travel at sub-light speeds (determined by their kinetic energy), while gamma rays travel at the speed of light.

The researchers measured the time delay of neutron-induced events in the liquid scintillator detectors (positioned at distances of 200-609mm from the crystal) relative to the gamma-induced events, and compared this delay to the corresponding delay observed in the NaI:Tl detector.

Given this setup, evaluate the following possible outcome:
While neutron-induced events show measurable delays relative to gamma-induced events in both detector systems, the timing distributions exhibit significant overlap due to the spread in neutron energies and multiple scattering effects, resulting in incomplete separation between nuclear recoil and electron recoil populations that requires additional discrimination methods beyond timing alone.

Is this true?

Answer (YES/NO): NO